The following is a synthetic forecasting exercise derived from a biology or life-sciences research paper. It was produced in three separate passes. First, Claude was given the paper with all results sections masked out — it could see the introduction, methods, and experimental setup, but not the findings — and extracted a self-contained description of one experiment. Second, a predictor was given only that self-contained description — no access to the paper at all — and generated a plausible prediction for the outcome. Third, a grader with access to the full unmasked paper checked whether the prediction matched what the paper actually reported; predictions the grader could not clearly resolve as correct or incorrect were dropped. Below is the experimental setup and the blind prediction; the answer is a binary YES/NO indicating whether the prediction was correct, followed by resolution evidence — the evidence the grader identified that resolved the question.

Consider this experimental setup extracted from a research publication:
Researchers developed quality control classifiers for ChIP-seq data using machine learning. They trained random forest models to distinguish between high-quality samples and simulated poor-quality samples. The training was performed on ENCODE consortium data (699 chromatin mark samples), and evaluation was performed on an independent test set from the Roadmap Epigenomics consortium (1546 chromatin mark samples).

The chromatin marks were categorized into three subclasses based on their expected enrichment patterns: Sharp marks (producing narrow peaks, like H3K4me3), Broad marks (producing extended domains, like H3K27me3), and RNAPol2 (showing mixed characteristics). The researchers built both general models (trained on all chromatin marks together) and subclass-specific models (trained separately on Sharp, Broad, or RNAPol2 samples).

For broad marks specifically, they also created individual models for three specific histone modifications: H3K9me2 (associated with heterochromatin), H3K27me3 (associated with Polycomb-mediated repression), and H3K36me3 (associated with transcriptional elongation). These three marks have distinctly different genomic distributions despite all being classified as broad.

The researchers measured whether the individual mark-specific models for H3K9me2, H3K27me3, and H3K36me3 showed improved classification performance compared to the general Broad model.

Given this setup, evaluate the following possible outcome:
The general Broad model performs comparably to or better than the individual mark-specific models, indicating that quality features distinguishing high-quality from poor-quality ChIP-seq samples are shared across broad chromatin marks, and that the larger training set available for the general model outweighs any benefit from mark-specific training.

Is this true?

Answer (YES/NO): NO